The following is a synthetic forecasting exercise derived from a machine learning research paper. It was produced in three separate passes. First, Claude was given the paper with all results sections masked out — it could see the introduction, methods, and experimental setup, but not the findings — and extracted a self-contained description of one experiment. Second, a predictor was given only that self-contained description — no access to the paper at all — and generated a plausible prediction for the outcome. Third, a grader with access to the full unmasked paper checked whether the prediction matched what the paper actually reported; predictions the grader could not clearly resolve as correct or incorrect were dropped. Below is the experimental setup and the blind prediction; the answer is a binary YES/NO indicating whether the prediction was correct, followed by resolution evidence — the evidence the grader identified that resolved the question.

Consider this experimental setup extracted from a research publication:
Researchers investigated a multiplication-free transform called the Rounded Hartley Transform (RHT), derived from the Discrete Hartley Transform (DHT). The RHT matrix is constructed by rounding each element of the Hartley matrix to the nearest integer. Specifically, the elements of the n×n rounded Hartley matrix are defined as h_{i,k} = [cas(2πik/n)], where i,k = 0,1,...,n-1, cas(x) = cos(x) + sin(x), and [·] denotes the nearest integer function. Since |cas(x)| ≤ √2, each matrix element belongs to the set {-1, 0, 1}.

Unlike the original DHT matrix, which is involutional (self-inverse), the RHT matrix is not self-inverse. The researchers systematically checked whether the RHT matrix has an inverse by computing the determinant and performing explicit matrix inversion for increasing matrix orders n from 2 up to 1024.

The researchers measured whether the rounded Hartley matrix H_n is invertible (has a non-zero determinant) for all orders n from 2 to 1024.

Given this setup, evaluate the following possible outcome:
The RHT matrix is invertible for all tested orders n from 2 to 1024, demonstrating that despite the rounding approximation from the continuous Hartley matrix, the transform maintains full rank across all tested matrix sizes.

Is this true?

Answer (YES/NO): YES